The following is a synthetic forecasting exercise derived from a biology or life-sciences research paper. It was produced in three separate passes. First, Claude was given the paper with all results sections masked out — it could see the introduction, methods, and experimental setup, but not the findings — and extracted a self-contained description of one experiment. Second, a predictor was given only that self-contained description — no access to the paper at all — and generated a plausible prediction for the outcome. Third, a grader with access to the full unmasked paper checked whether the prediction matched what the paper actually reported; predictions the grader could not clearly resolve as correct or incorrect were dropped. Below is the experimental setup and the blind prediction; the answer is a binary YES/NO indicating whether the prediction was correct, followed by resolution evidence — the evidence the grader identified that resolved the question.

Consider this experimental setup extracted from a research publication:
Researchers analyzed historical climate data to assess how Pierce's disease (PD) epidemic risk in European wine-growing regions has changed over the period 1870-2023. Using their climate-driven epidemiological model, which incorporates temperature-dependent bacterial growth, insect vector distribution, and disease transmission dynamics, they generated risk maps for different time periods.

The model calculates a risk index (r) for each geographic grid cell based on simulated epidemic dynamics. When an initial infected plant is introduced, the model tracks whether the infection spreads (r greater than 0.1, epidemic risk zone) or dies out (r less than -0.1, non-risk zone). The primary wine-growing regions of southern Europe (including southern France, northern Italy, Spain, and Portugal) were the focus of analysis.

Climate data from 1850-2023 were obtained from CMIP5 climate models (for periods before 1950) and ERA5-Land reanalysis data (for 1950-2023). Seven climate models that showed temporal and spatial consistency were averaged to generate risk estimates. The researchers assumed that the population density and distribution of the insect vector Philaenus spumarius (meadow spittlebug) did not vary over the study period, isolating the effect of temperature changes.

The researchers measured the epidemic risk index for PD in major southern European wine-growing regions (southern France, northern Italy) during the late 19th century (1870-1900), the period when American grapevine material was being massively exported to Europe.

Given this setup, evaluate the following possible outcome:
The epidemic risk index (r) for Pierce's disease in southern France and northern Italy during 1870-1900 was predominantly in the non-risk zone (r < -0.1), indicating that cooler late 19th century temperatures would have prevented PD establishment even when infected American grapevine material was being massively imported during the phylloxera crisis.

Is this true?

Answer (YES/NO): NO